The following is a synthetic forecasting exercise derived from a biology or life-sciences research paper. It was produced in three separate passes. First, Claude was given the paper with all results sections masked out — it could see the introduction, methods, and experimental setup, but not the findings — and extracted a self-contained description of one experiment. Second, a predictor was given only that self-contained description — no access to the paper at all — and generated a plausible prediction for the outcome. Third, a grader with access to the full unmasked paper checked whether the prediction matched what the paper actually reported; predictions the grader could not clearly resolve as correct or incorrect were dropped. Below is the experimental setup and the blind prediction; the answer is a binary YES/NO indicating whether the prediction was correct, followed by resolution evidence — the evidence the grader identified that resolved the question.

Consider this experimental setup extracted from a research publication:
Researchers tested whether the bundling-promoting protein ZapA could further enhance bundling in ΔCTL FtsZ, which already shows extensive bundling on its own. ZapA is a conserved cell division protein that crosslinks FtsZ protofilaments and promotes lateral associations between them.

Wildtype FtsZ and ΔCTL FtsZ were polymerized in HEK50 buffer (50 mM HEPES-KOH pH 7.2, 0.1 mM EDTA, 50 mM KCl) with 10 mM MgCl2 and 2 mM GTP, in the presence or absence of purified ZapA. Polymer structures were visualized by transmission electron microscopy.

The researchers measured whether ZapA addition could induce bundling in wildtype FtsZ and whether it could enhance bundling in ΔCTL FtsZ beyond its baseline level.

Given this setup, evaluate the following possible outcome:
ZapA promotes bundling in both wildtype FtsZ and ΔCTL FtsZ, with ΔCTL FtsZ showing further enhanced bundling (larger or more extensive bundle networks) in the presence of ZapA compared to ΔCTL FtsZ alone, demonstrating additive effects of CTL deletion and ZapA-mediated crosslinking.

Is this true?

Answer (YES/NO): NO